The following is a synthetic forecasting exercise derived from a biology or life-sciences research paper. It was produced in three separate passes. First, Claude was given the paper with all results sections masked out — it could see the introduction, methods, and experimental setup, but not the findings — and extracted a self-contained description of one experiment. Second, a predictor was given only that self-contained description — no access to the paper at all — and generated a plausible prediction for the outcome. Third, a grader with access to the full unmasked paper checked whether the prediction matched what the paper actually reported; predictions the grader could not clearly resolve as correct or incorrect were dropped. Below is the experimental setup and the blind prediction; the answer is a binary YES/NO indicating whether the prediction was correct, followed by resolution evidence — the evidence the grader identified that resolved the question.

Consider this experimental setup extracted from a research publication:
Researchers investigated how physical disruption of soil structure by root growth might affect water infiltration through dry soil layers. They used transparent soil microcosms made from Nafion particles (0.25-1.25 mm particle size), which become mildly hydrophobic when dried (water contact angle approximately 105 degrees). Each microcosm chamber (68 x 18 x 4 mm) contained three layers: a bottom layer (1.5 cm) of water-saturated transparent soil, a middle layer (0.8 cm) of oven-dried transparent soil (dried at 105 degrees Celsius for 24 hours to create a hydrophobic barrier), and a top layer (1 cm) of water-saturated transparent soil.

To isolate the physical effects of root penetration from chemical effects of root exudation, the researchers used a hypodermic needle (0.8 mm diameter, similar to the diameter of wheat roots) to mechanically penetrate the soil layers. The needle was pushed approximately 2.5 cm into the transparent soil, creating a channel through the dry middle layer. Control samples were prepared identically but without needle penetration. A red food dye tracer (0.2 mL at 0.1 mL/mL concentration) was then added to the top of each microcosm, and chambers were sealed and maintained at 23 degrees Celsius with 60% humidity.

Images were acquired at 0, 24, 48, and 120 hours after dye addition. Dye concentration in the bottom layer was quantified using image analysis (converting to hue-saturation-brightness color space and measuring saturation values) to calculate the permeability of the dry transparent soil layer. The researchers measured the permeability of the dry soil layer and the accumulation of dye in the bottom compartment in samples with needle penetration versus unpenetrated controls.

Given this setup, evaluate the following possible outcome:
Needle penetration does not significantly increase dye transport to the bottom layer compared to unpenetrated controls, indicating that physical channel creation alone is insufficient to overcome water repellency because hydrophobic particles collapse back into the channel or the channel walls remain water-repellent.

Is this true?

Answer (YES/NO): YES